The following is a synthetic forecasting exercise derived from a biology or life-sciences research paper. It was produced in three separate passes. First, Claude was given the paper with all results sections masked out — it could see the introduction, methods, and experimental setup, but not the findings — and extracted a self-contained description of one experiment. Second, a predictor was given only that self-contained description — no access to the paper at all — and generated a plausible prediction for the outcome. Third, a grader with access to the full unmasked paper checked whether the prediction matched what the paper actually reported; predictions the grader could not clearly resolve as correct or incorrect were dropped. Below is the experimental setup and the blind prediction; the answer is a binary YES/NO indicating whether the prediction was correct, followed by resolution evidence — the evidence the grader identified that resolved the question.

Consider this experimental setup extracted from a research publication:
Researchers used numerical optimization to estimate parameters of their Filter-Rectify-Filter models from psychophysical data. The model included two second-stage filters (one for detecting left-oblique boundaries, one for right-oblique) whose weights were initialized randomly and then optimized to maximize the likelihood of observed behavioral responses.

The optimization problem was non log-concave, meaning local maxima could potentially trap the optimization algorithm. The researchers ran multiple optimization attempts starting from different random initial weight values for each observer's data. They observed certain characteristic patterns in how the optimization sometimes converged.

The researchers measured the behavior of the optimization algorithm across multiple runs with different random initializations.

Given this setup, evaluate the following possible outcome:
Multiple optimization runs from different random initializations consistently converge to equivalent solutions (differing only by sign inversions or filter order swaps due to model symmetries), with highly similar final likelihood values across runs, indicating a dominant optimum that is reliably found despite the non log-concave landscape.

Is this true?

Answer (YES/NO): NO